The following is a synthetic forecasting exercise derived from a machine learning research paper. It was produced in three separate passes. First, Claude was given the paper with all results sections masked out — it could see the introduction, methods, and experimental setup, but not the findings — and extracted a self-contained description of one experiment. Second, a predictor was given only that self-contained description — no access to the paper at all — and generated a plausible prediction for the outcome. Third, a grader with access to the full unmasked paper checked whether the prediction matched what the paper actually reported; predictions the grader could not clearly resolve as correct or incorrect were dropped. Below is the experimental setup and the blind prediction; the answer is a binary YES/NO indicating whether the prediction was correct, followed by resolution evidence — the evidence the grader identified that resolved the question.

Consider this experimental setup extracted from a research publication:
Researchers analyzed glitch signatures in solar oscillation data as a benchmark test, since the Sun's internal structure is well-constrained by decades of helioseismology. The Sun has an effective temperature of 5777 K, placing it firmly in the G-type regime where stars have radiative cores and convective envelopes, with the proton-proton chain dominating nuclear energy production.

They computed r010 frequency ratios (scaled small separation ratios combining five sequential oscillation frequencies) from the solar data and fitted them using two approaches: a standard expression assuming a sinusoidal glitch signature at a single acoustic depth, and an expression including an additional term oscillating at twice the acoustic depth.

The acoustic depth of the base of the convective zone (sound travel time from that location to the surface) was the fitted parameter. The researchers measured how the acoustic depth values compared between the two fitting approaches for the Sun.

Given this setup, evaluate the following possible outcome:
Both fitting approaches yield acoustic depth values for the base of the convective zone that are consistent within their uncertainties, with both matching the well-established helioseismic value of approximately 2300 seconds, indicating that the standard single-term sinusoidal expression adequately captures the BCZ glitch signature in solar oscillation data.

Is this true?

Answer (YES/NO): YES